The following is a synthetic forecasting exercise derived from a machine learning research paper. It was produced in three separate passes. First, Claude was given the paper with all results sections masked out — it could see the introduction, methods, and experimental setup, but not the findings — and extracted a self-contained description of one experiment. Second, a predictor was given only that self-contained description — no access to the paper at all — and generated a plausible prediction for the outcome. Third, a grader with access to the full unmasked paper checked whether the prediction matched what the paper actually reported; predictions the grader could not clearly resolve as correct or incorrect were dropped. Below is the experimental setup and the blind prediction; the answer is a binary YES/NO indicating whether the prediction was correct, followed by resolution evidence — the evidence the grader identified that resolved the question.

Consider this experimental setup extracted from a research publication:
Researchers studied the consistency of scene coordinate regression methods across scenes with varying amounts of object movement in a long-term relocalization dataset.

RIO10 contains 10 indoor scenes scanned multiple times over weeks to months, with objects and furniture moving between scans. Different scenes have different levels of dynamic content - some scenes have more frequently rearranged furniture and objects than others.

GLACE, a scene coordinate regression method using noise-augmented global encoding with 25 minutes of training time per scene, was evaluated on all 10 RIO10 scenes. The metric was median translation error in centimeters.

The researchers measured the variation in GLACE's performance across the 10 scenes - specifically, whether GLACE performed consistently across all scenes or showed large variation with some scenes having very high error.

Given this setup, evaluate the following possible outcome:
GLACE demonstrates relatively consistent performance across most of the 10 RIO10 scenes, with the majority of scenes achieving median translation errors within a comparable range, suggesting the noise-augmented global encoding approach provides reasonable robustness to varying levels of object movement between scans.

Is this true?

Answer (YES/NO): NO